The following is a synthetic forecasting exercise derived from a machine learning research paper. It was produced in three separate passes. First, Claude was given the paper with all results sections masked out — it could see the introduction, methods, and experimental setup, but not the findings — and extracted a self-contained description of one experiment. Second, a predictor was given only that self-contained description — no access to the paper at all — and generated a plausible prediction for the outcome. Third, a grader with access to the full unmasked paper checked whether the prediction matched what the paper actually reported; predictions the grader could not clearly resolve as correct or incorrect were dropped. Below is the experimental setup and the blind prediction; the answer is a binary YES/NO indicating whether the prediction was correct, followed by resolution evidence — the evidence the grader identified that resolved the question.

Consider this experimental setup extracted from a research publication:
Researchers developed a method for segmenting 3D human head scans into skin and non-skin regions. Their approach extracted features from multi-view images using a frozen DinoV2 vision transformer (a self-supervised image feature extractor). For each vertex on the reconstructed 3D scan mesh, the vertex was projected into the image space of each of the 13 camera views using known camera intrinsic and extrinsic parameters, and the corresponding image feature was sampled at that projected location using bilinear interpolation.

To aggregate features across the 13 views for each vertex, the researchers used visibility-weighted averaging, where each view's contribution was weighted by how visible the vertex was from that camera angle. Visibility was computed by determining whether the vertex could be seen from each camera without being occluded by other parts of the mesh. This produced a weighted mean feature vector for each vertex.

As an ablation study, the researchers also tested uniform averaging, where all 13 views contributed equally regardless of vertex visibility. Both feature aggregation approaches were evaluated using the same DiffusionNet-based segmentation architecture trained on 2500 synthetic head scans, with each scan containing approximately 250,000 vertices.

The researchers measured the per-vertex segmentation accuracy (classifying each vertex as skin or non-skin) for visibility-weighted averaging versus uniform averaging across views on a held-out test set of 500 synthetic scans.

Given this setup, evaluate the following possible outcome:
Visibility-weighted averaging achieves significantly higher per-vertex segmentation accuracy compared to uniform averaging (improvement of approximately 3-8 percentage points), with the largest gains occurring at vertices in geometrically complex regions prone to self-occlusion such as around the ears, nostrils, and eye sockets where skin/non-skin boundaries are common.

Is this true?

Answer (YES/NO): NO